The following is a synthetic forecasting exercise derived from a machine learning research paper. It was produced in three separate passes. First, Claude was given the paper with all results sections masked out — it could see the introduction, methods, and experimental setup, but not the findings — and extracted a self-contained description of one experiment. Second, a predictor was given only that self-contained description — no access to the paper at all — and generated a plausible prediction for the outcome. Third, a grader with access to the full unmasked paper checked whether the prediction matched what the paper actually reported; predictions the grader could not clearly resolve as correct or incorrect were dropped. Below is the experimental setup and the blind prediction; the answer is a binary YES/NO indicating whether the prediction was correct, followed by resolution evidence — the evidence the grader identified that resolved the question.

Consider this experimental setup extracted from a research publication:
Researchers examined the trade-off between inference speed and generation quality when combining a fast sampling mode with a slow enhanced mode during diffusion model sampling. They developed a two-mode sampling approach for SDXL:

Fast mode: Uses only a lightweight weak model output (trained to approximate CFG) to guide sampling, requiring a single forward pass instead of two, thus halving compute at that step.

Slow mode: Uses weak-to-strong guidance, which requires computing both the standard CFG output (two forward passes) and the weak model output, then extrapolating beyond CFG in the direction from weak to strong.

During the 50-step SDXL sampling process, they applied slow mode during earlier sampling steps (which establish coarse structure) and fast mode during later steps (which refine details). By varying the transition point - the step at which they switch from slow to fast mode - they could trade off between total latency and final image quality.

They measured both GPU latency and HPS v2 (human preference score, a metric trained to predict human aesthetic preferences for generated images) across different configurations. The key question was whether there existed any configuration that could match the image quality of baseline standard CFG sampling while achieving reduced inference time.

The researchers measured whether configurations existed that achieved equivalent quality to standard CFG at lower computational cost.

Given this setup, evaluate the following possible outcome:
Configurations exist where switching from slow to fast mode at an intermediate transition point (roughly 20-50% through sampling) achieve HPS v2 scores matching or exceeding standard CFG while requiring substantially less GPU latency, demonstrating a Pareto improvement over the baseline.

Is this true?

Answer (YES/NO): YES